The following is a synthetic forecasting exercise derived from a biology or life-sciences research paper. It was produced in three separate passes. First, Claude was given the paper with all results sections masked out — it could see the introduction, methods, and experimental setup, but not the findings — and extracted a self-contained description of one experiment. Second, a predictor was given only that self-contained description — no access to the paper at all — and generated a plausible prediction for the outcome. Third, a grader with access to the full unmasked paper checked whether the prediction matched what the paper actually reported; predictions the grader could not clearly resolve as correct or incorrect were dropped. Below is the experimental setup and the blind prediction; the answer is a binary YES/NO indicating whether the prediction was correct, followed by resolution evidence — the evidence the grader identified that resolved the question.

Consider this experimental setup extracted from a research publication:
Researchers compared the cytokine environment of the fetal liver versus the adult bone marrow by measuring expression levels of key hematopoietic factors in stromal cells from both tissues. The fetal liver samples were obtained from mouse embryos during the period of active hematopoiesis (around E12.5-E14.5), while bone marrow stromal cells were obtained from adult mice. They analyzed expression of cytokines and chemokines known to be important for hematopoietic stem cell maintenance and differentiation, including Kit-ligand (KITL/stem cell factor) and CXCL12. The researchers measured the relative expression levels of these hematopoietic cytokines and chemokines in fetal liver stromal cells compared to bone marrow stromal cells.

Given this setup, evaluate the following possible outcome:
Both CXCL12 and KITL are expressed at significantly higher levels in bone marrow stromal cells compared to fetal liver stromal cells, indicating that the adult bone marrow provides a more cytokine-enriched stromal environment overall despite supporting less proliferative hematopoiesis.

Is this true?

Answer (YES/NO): YES